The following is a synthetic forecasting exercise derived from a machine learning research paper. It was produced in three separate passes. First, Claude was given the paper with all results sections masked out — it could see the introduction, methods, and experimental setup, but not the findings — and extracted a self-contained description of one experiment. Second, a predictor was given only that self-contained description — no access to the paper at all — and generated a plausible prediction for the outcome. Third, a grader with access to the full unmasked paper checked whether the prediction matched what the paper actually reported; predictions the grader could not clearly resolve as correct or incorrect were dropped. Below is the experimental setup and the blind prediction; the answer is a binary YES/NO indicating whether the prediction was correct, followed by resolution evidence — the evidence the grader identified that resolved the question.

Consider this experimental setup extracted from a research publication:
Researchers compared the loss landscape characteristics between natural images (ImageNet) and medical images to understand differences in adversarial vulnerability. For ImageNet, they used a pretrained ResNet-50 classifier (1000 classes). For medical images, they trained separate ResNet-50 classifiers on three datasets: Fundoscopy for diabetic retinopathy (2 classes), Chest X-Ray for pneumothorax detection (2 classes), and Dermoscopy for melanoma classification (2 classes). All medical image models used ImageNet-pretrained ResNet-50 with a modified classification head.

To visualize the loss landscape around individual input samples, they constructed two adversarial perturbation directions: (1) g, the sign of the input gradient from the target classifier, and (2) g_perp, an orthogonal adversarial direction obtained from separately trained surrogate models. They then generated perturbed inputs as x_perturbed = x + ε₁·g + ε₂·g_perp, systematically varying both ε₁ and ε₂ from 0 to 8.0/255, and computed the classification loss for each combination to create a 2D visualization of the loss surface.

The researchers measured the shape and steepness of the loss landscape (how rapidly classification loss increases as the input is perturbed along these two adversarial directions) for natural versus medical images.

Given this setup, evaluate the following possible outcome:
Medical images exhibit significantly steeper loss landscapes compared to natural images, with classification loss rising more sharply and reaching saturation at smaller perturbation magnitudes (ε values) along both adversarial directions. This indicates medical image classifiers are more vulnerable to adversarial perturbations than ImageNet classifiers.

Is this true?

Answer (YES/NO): YES